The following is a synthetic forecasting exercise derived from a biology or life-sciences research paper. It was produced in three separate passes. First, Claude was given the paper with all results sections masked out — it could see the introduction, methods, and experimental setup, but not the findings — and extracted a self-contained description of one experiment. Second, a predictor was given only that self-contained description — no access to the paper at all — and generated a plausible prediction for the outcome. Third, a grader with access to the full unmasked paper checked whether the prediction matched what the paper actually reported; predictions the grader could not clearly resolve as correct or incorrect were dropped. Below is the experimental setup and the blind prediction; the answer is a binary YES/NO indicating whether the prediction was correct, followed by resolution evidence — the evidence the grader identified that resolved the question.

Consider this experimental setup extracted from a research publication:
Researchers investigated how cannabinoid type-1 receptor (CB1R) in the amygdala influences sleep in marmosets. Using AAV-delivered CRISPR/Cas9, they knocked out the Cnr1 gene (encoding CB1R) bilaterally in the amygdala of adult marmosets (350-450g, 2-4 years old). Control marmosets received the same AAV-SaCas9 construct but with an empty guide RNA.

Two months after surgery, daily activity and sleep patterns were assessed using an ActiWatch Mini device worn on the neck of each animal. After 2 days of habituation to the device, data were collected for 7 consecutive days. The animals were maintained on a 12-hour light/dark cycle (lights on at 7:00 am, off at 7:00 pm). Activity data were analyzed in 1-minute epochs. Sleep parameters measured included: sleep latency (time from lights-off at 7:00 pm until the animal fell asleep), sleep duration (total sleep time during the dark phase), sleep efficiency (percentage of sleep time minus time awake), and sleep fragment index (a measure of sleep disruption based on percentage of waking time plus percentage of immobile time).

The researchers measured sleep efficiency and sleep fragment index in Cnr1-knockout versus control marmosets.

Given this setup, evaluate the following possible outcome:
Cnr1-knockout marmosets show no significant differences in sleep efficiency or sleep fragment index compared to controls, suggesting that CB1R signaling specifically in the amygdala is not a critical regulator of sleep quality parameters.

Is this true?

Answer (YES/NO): NO